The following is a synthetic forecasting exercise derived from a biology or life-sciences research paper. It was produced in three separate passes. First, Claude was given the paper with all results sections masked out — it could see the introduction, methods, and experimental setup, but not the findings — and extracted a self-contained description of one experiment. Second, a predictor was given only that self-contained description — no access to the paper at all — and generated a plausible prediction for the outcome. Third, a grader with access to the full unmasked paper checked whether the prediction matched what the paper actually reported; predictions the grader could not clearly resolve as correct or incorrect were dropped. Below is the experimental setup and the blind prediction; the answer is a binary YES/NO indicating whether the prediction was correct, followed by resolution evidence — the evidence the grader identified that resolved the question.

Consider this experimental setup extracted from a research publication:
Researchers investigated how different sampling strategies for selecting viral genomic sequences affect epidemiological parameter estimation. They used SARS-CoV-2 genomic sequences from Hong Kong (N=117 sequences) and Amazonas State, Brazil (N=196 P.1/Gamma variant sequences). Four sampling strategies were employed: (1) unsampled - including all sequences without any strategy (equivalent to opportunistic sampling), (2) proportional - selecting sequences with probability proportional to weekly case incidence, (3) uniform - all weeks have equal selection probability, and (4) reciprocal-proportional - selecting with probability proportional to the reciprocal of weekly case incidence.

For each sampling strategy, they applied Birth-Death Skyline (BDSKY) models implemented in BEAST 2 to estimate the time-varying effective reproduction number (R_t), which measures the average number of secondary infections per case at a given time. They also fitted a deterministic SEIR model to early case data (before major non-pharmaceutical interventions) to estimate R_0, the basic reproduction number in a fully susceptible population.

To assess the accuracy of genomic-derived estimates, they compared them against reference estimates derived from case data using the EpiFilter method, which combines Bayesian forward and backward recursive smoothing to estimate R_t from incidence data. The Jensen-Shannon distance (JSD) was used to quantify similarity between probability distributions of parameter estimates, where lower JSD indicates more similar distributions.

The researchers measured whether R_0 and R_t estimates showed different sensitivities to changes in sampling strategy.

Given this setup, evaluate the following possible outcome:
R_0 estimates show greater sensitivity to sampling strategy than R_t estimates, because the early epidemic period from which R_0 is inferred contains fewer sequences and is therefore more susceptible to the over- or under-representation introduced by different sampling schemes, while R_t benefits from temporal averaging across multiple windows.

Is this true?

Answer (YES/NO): NO